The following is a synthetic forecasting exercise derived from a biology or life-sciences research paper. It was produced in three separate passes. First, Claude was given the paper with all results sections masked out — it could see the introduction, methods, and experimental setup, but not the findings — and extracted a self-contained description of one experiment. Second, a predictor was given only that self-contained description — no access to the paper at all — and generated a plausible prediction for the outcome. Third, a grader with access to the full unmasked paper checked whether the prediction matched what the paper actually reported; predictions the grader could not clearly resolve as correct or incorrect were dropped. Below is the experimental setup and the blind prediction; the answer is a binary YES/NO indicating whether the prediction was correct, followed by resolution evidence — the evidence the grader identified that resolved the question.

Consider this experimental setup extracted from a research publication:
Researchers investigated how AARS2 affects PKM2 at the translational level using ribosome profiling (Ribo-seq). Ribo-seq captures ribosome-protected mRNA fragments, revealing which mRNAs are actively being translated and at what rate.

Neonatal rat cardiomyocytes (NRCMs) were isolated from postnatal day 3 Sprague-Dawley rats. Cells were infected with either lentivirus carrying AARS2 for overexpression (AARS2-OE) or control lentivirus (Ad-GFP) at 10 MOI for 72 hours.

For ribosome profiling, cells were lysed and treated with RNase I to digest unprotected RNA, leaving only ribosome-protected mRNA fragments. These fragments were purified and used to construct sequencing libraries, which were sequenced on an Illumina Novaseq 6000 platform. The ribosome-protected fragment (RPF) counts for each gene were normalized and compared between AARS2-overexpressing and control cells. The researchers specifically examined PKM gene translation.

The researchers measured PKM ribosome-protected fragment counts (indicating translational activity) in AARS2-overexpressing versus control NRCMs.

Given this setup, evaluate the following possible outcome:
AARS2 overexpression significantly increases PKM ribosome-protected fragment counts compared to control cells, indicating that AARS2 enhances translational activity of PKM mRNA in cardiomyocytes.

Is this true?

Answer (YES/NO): YES